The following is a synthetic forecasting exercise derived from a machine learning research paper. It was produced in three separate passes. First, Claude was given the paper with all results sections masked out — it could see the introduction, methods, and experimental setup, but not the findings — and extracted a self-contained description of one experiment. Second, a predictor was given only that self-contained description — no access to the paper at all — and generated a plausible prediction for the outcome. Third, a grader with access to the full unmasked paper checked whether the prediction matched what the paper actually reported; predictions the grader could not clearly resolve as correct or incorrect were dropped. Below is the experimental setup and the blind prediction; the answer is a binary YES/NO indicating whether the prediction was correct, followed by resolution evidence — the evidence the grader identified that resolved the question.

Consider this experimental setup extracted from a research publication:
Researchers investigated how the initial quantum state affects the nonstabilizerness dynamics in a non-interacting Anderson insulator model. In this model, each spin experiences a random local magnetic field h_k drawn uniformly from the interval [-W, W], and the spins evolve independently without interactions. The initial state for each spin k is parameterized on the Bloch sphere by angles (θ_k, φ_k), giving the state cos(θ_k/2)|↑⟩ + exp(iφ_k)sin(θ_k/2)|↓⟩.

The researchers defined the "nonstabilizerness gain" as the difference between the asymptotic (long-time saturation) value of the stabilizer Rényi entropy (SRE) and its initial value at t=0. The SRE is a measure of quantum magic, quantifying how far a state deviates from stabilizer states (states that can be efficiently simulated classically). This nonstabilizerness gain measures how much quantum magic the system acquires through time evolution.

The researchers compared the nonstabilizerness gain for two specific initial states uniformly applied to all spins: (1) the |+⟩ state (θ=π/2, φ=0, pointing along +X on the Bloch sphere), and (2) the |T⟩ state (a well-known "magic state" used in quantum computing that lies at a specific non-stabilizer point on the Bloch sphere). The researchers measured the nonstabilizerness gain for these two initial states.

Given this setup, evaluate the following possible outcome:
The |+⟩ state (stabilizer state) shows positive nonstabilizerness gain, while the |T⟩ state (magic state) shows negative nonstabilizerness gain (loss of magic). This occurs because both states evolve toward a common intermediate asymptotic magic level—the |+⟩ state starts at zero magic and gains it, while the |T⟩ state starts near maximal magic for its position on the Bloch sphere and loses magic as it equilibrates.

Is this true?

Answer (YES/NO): YES